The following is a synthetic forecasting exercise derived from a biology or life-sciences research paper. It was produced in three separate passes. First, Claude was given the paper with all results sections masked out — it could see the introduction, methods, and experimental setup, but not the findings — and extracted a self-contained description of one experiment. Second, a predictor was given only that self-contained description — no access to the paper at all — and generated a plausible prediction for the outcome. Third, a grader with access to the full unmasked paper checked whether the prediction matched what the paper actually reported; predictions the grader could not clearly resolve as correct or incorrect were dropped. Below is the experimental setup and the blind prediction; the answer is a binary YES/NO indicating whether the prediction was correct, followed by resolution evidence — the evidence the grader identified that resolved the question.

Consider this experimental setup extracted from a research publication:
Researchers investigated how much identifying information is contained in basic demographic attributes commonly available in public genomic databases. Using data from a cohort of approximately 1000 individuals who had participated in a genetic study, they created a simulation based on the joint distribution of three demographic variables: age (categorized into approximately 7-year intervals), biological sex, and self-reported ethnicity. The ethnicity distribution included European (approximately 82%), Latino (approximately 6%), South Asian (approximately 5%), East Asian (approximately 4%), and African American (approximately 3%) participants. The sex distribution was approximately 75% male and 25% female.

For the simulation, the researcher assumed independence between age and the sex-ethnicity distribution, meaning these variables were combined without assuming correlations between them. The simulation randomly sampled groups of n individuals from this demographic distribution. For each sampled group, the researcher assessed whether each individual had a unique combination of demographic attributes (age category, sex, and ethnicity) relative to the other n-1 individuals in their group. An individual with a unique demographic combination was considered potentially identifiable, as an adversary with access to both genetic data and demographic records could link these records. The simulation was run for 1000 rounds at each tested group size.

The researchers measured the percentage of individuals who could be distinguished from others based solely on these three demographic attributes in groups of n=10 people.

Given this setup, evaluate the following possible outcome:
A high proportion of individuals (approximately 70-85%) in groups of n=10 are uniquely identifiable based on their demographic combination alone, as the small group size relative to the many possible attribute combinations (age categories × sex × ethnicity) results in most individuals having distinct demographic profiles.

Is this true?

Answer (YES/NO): YES